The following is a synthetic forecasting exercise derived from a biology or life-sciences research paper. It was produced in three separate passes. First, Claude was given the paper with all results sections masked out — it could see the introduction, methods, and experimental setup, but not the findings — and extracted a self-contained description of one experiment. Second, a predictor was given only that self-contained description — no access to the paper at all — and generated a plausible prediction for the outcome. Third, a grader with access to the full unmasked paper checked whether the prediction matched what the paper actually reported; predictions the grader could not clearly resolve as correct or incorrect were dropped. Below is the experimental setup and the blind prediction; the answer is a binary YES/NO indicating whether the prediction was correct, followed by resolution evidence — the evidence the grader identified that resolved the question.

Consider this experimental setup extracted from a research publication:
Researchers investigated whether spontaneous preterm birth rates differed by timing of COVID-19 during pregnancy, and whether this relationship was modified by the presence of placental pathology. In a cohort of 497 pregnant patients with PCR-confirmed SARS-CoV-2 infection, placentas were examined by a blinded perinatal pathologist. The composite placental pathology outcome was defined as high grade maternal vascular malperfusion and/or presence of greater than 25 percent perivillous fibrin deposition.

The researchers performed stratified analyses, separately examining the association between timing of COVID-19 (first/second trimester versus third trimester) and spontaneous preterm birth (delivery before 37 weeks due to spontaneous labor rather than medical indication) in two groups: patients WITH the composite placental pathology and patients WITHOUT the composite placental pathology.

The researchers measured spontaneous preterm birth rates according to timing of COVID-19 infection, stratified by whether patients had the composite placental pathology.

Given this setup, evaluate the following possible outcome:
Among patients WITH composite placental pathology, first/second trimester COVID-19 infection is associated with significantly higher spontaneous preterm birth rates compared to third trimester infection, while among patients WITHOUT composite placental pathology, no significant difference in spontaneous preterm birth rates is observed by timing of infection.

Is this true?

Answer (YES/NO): NO